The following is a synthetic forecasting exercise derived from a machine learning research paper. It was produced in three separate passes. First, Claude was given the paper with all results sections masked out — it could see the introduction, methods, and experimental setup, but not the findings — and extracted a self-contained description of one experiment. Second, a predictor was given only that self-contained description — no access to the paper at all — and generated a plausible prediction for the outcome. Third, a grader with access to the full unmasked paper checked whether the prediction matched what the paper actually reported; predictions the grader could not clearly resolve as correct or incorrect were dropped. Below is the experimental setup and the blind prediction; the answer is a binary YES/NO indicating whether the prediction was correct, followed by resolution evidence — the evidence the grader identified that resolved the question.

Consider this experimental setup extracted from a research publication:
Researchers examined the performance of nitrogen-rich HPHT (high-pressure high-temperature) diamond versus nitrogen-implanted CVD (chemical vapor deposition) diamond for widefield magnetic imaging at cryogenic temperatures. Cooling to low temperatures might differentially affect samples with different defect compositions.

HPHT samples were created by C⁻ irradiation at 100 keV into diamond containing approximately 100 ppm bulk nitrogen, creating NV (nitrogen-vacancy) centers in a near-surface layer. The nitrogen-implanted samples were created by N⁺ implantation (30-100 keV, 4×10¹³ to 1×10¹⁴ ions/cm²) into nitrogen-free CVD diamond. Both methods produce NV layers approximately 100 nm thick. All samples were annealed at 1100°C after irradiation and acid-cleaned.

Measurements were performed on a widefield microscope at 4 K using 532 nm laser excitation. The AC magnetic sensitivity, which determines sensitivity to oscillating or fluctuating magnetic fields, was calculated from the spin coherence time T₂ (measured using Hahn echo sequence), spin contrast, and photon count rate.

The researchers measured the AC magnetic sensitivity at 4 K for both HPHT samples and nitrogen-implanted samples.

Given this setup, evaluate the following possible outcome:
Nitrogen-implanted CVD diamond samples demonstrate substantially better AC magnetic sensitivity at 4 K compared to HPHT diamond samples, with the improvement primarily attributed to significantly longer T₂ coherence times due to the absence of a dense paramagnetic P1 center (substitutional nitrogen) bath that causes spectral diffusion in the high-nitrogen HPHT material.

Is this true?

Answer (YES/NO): NO